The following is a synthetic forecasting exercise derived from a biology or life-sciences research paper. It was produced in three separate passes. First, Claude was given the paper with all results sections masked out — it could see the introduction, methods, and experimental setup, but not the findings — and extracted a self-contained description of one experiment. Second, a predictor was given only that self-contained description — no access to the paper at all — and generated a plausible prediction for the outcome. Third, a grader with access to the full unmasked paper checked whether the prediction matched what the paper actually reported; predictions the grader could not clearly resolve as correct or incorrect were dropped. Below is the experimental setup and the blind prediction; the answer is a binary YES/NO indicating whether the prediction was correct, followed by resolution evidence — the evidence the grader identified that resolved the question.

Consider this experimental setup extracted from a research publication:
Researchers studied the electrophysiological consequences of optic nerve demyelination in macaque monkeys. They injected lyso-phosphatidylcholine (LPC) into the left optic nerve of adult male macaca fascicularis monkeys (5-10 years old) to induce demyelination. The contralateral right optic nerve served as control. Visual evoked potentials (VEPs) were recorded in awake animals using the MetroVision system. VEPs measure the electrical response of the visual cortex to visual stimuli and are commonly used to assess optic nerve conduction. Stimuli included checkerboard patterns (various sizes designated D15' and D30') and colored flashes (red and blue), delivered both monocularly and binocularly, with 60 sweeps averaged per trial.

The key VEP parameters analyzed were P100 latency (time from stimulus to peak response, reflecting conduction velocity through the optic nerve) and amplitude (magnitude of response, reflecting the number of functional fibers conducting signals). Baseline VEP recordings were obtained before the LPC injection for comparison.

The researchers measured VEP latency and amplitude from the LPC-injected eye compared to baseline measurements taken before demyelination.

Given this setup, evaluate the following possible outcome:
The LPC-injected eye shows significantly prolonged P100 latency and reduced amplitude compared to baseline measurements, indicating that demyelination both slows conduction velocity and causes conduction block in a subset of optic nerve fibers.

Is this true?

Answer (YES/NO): NO